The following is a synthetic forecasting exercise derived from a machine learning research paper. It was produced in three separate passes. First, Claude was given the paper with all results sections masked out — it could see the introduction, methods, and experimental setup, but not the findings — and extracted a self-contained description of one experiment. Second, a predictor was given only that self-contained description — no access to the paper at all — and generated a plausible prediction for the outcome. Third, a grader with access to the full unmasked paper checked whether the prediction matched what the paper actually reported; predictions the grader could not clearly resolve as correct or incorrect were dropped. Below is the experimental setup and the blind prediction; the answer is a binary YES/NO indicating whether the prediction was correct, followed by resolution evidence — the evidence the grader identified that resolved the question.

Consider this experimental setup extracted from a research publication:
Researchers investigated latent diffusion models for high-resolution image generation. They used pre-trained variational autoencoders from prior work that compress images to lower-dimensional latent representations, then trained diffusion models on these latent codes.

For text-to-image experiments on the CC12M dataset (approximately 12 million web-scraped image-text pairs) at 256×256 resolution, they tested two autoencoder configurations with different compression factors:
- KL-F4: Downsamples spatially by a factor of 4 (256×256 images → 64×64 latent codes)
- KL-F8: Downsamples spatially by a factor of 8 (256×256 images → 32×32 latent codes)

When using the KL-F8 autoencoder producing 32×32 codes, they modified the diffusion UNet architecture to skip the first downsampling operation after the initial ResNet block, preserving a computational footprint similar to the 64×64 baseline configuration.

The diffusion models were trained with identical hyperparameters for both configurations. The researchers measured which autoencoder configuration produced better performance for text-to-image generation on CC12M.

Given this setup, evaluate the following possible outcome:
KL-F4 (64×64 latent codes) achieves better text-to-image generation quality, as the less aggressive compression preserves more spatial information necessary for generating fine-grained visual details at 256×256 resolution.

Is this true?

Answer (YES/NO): NO